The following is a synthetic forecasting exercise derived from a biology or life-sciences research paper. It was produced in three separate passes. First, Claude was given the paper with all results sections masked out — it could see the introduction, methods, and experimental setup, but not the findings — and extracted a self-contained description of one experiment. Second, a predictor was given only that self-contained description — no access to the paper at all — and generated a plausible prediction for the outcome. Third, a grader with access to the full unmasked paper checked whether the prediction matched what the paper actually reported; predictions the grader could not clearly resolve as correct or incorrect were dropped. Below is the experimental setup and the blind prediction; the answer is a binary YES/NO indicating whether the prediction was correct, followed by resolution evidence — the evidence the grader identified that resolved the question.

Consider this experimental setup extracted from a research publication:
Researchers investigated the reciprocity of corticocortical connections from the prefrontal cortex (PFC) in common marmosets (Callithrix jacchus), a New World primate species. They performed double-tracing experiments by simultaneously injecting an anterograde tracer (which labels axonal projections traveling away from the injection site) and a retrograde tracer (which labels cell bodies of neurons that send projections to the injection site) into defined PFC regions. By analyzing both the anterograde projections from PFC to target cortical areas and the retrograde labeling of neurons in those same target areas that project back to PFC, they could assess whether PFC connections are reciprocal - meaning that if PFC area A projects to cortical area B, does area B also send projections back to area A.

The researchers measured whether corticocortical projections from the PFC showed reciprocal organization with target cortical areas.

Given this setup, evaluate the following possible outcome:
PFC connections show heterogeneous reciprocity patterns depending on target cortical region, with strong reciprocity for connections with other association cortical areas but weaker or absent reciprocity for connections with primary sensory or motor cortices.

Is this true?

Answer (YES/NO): NO